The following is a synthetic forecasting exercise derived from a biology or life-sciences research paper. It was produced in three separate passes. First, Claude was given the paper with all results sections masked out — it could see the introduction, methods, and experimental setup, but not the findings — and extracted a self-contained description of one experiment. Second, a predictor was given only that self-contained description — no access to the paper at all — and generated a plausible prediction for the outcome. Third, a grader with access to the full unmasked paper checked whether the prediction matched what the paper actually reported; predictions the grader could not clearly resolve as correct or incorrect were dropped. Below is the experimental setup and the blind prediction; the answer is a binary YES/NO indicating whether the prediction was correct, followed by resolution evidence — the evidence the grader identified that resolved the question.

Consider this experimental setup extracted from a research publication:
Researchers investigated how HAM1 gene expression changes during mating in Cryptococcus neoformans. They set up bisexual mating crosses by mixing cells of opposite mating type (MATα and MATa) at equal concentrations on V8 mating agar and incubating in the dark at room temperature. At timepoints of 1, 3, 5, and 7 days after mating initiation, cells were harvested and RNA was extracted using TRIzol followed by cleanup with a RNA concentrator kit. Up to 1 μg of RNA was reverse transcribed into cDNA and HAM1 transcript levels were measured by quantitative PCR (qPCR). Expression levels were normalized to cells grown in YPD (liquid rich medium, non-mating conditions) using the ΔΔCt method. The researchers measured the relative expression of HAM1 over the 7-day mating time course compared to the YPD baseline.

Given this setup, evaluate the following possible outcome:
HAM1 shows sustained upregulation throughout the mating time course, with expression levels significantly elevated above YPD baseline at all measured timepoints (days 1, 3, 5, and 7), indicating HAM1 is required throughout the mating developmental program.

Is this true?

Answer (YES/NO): NO